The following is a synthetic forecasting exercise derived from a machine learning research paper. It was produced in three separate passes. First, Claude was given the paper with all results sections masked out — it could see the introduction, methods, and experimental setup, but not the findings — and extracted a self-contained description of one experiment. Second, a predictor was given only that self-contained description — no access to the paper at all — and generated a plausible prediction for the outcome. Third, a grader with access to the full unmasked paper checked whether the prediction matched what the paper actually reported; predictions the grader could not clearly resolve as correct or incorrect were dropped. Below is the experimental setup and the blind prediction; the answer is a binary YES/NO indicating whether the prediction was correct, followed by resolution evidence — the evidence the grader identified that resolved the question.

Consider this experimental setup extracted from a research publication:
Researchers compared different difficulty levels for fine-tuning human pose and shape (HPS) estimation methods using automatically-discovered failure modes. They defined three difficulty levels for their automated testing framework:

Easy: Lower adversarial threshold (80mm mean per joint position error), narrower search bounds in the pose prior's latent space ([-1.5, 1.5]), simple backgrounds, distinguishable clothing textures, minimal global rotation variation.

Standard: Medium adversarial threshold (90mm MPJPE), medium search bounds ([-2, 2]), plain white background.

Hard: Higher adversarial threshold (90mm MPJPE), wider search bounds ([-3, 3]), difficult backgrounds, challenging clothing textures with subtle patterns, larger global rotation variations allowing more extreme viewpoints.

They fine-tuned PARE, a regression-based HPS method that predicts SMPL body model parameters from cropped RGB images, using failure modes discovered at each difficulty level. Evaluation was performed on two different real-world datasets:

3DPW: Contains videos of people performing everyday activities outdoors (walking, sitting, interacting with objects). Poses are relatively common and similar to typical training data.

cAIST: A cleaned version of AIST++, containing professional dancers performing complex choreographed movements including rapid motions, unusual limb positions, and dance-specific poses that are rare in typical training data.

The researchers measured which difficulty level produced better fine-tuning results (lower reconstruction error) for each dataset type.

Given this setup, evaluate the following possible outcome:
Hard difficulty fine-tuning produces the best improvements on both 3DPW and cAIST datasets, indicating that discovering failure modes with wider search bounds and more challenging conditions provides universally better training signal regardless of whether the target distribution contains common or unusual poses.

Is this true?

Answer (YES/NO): NO